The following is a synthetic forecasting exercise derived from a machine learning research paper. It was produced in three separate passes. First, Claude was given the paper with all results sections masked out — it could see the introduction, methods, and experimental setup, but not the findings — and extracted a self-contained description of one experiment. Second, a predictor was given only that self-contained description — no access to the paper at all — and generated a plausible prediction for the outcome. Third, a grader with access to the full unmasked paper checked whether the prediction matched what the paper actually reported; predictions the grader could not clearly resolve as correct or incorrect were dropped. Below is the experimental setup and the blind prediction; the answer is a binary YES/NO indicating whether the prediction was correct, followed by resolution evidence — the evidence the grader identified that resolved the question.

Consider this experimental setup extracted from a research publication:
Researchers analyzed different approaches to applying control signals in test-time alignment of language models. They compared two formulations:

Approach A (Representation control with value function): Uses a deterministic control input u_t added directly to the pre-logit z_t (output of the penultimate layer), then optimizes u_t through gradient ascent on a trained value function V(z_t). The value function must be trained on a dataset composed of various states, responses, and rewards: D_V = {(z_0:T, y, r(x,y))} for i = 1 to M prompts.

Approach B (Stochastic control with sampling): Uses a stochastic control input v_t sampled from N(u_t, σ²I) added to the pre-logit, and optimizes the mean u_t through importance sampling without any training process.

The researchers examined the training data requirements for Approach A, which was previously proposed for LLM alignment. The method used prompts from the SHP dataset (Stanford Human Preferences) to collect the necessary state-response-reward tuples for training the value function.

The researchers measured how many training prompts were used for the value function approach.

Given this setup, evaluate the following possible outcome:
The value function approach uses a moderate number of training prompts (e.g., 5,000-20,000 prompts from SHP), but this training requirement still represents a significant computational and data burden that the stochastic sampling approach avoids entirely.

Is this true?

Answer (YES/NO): NO